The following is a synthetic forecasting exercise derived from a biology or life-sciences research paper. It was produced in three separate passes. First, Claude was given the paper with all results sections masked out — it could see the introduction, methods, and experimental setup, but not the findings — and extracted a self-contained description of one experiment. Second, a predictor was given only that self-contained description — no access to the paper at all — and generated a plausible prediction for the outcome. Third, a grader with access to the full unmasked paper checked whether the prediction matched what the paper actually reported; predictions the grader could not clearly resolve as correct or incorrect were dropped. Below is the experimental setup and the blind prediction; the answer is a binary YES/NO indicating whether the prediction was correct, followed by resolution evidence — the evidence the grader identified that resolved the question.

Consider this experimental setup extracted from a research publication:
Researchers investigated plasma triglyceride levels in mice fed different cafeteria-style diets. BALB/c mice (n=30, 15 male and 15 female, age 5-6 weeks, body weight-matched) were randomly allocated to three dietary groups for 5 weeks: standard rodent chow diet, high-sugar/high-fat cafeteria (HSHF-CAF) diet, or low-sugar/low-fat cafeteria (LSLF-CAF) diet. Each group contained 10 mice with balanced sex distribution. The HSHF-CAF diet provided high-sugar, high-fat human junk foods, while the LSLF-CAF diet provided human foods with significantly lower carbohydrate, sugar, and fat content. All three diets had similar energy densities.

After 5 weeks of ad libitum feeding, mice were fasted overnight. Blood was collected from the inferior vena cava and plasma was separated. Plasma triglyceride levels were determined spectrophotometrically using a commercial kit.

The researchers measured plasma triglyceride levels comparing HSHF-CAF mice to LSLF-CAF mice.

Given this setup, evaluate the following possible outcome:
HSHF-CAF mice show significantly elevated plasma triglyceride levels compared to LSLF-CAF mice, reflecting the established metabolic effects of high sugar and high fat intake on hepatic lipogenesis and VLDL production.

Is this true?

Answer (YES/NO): NO